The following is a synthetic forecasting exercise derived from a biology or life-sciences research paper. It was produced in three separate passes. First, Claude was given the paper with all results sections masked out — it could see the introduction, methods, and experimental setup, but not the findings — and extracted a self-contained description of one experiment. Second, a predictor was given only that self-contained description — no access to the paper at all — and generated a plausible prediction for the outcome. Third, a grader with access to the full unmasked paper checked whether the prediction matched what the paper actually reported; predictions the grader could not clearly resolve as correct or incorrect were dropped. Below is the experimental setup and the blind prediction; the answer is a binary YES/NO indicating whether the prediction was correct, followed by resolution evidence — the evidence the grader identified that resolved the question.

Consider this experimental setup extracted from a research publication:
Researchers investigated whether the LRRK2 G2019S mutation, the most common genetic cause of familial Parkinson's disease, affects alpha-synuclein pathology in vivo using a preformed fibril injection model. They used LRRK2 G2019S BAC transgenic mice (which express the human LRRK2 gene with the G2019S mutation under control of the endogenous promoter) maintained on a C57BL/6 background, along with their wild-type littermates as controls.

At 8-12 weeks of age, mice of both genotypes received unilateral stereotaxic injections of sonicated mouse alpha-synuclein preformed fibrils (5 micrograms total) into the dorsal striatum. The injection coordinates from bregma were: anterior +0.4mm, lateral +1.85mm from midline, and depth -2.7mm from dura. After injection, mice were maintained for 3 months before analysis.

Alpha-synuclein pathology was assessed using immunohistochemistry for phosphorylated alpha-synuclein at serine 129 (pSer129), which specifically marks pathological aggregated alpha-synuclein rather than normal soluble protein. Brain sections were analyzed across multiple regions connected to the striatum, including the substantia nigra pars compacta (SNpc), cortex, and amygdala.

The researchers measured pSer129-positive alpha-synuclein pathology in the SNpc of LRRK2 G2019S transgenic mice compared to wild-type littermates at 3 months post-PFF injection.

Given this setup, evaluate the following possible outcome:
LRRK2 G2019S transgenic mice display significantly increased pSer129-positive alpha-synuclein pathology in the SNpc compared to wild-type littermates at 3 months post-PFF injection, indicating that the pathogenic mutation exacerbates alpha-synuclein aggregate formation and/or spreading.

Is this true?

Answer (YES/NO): YES